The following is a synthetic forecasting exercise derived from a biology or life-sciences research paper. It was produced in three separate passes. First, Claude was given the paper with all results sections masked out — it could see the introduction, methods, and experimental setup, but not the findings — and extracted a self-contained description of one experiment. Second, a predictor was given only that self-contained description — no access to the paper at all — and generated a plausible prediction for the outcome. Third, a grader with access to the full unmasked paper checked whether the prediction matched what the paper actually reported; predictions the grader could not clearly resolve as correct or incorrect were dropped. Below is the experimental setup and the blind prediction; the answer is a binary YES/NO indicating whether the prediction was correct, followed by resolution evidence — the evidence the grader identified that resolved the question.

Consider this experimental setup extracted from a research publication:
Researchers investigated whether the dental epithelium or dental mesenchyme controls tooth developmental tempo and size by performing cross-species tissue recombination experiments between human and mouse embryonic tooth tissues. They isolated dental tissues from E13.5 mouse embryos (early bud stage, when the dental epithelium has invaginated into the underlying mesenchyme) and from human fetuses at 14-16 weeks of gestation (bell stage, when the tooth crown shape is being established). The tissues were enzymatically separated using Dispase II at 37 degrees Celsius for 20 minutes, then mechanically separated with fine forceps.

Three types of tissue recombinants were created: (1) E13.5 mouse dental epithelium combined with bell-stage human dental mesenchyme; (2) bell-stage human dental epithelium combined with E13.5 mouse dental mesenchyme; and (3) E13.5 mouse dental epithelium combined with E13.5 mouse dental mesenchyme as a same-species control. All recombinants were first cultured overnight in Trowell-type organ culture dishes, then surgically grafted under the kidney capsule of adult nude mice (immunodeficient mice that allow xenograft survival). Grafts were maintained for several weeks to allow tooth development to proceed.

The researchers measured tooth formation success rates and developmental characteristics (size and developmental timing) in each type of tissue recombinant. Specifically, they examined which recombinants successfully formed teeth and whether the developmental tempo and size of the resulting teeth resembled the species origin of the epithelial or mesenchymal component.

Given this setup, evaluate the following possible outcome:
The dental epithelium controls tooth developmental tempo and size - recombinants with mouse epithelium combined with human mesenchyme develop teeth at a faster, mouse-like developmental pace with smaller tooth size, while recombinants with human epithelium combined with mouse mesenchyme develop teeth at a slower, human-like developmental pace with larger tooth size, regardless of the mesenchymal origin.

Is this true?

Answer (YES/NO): NO